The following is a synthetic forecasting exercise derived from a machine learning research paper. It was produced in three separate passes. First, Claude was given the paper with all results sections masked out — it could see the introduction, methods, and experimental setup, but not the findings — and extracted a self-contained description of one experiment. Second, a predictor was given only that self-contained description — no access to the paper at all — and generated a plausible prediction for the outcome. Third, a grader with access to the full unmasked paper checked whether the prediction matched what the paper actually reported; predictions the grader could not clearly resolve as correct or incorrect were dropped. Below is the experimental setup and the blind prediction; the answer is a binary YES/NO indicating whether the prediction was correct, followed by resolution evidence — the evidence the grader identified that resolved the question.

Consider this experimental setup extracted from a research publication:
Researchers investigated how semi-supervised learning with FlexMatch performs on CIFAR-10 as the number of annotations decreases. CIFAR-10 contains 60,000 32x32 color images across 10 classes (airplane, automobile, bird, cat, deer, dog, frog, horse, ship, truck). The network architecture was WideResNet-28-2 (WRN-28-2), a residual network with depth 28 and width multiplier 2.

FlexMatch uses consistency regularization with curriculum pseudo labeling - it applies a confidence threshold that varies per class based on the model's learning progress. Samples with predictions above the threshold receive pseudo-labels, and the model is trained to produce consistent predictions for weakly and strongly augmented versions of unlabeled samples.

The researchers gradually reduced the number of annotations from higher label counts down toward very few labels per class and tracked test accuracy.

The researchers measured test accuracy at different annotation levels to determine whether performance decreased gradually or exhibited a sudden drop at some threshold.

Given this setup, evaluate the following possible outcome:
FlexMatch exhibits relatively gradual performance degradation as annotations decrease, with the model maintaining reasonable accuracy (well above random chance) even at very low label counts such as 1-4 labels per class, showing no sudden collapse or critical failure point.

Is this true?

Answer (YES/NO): NO